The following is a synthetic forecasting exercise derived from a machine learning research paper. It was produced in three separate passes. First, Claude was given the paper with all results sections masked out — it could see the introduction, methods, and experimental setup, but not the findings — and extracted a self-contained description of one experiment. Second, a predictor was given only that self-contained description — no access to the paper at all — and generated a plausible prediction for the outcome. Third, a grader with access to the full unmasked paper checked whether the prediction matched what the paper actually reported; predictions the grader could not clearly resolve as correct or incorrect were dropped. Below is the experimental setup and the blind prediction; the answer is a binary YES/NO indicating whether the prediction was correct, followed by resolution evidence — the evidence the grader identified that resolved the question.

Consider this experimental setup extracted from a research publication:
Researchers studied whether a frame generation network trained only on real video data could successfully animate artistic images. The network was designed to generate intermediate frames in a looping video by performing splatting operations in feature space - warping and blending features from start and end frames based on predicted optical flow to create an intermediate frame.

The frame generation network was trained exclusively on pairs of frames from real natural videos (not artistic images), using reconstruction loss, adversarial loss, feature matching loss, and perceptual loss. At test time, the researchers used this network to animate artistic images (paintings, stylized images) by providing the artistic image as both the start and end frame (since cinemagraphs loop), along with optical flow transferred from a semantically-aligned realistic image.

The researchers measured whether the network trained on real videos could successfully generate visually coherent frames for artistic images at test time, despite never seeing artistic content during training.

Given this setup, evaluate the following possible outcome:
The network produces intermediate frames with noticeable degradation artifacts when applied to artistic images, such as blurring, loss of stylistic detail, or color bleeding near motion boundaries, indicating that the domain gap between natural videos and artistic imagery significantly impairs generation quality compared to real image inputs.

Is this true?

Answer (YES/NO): NO